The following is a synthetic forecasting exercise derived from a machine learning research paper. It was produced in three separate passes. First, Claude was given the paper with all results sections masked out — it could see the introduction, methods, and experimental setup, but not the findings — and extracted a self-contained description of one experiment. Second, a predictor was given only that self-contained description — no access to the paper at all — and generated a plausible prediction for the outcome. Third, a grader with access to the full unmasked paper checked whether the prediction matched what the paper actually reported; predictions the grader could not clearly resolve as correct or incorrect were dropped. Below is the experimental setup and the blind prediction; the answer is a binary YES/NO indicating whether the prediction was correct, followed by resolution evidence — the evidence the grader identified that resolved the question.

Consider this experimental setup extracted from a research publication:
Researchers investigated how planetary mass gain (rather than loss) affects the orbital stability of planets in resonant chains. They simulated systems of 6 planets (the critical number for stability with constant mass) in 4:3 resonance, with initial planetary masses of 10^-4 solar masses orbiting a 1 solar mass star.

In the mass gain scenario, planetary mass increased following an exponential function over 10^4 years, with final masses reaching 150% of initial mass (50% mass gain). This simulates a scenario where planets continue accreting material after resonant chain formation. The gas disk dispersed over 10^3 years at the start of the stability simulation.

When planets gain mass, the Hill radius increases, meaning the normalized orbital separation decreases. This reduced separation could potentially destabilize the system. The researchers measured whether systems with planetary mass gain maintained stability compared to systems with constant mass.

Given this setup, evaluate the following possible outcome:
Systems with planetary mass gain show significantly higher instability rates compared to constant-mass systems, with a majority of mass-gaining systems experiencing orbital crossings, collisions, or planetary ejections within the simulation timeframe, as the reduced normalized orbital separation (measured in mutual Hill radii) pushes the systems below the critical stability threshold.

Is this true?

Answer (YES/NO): YES